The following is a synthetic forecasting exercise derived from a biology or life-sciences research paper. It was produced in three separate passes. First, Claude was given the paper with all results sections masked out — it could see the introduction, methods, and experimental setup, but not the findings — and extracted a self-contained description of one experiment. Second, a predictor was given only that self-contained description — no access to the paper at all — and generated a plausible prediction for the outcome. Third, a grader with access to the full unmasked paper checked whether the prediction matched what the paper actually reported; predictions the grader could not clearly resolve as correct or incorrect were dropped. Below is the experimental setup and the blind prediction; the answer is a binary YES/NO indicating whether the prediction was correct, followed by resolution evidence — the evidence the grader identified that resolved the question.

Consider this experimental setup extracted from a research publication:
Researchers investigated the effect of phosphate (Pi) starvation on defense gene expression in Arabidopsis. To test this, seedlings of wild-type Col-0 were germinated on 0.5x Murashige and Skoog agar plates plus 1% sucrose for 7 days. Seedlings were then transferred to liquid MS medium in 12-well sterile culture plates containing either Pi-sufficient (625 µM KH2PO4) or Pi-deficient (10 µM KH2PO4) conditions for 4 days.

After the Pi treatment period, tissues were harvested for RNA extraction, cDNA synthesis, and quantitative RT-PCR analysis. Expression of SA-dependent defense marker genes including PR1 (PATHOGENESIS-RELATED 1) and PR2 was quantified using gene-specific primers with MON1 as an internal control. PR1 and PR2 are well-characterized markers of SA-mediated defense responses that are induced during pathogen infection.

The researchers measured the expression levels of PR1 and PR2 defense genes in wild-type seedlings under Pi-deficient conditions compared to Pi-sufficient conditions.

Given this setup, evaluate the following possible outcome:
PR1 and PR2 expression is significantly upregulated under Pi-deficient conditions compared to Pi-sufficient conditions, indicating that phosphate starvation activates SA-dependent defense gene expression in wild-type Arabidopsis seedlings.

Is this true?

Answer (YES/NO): NO